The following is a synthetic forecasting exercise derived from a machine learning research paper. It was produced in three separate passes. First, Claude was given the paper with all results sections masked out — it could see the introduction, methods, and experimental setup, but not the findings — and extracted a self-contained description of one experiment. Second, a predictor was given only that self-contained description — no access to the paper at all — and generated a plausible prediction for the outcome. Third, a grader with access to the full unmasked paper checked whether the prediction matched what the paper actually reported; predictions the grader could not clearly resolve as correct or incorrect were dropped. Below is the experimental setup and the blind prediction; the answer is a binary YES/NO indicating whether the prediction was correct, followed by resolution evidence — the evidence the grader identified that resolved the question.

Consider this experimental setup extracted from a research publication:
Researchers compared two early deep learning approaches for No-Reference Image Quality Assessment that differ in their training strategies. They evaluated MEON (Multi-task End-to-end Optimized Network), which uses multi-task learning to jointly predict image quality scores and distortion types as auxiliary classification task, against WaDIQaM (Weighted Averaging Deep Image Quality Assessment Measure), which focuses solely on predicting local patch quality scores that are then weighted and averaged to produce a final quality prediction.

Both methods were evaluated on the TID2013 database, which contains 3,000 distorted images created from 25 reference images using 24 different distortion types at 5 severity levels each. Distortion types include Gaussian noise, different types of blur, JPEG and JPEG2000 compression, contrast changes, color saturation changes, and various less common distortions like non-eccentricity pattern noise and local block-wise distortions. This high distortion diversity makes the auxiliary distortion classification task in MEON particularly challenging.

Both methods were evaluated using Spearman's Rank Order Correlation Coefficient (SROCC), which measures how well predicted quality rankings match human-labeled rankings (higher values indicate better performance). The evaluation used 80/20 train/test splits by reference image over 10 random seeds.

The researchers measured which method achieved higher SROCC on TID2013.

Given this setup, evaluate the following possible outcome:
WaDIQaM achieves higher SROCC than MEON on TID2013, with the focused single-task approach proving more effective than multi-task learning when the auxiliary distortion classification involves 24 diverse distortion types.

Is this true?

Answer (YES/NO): YES